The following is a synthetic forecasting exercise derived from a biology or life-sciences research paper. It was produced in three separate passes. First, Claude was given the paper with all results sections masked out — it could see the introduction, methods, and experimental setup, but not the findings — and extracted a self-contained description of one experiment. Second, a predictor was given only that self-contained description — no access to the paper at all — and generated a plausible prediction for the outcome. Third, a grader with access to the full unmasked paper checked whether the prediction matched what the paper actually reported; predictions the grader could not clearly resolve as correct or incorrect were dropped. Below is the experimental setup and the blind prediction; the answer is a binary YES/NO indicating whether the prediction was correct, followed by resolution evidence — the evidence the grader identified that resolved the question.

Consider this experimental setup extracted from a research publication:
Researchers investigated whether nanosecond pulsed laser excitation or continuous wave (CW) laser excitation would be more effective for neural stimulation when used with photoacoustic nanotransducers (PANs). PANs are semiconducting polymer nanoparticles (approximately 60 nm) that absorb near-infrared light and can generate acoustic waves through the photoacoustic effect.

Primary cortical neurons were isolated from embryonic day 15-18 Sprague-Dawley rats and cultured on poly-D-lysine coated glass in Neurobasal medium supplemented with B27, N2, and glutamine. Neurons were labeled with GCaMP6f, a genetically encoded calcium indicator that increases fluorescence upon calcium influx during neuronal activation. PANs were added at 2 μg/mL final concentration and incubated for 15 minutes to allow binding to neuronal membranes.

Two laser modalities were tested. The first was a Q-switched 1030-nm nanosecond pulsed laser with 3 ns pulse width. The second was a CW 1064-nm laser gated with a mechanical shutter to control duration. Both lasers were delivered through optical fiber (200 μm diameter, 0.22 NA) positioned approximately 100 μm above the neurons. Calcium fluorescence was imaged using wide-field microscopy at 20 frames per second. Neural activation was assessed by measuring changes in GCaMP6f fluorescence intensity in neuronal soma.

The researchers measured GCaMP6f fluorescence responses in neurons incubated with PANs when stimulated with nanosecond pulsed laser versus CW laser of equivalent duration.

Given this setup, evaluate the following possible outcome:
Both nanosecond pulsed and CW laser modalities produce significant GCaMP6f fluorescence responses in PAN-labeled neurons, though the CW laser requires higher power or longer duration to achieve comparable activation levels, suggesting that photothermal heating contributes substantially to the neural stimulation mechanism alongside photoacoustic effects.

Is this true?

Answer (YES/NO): NO